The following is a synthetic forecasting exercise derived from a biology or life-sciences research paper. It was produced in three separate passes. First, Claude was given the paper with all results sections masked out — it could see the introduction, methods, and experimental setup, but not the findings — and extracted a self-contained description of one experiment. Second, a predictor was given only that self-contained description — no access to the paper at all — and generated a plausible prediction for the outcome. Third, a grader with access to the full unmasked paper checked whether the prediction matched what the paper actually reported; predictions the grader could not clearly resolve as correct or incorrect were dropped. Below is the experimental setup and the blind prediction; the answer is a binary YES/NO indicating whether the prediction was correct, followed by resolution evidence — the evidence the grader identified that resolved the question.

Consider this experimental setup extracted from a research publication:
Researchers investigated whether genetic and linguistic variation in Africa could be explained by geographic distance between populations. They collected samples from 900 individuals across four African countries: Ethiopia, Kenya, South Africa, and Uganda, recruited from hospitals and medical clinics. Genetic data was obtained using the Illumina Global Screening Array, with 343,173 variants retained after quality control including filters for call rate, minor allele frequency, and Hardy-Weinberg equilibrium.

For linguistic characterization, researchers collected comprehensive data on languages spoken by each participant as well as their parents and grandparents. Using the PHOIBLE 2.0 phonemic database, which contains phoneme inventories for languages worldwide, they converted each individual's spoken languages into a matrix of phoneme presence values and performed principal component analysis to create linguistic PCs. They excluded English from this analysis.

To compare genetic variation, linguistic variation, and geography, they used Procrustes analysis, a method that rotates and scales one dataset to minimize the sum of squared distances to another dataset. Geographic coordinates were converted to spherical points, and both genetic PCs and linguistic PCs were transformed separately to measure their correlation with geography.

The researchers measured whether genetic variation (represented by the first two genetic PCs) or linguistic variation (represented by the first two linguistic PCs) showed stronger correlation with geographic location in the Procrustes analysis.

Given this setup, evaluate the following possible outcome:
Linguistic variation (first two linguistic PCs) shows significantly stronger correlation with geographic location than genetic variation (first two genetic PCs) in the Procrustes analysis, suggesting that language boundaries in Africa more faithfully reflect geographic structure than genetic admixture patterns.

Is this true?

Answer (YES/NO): NO